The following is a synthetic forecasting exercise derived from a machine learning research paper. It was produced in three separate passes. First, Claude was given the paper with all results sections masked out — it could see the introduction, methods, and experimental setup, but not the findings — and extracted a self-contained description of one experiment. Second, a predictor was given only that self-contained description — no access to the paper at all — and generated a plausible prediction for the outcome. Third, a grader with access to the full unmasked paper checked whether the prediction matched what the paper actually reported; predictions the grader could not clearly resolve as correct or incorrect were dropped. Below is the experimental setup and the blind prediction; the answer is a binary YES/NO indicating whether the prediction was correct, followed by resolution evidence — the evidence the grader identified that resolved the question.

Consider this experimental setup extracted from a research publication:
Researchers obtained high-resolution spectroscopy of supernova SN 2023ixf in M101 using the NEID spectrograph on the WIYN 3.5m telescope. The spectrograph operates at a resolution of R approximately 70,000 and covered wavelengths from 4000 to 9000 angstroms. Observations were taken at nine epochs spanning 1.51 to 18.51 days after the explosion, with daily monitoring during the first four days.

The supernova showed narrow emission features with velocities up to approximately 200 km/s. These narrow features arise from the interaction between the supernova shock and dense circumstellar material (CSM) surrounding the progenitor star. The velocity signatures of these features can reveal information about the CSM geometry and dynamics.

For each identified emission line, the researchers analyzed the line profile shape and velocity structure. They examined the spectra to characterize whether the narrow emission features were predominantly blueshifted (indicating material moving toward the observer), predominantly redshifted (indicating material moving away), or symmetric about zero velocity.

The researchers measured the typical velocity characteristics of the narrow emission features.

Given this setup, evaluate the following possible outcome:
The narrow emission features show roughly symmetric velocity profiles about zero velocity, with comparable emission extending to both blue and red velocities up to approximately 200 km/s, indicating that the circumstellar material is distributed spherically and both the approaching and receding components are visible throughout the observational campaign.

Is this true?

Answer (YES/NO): NO